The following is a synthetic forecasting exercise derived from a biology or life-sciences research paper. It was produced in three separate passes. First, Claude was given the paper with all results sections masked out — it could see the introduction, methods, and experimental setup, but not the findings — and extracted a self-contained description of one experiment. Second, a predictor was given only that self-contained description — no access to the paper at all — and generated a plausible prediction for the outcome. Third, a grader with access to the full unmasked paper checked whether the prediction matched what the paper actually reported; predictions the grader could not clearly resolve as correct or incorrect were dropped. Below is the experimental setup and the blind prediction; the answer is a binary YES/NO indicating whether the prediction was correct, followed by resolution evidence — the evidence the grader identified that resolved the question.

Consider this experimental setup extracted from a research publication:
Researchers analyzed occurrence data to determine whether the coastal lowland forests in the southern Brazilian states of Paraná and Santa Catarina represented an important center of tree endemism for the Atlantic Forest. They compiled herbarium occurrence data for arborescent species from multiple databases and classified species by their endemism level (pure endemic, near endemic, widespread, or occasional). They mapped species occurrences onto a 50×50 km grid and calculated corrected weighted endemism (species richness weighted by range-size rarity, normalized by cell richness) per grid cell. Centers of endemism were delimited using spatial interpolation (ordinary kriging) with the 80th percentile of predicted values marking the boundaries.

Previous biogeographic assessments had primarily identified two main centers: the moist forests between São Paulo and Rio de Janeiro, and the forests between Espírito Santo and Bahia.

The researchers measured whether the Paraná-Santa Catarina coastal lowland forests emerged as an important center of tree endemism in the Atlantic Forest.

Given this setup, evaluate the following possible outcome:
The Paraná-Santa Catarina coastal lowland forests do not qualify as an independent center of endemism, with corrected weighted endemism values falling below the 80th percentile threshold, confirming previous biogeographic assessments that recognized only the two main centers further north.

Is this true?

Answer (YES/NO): NO